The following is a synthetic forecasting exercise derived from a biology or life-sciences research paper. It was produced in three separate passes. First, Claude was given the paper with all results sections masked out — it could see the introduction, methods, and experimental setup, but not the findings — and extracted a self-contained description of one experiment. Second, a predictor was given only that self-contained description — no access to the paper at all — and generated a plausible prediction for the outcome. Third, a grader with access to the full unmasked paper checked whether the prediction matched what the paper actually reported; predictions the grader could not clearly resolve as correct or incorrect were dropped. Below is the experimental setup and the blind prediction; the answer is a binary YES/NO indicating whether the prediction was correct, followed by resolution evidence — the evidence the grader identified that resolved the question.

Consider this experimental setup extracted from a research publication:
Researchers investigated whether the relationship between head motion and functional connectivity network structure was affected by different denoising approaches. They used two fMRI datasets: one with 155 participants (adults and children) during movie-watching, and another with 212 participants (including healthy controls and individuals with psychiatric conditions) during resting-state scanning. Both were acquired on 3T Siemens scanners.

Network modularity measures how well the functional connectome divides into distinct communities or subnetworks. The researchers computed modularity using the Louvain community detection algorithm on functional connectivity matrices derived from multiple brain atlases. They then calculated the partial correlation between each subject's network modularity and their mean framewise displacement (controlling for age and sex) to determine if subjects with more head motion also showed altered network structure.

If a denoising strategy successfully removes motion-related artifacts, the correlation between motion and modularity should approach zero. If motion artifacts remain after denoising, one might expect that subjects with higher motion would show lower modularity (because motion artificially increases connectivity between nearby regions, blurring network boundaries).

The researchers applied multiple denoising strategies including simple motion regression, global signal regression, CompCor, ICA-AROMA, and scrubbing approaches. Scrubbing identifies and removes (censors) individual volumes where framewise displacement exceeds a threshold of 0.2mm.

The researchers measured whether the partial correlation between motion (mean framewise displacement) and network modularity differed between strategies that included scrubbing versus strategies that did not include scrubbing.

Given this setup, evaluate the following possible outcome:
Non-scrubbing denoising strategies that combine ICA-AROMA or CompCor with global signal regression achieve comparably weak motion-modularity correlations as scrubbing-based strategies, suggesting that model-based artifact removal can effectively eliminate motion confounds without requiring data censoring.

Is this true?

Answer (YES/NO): NO